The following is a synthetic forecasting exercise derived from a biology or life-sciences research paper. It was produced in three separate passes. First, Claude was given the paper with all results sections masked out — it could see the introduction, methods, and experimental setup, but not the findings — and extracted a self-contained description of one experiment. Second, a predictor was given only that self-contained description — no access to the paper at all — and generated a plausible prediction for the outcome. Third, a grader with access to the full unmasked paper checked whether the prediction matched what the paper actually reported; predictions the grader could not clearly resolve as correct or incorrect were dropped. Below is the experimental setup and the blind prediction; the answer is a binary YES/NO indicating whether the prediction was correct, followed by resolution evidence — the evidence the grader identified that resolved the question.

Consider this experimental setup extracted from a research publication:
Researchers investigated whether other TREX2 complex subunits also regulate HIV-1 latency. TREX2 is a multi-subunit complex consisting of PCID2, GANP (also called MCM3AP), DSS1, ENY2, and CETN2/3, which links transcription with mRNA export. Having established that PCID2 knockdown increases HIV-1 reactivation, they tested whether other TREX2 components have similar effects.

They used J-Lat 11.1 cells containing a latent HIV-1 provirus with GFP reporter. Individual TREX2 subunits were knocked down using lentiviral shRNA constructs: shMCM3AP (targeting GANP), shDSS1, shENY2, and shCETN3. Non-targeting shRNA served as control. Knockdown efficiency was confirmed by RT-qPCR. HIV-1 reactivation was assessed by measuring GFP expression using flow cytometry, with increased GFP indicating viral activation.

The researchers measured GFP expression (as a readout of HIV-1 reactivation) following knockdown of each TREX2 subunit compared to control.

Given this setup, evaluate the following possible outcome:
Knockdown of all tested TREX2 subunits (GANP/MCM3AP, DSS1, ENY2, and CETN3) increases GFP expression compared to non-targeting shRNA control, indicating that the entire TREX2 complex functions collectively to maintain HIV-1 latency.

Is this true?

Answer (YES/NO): NO